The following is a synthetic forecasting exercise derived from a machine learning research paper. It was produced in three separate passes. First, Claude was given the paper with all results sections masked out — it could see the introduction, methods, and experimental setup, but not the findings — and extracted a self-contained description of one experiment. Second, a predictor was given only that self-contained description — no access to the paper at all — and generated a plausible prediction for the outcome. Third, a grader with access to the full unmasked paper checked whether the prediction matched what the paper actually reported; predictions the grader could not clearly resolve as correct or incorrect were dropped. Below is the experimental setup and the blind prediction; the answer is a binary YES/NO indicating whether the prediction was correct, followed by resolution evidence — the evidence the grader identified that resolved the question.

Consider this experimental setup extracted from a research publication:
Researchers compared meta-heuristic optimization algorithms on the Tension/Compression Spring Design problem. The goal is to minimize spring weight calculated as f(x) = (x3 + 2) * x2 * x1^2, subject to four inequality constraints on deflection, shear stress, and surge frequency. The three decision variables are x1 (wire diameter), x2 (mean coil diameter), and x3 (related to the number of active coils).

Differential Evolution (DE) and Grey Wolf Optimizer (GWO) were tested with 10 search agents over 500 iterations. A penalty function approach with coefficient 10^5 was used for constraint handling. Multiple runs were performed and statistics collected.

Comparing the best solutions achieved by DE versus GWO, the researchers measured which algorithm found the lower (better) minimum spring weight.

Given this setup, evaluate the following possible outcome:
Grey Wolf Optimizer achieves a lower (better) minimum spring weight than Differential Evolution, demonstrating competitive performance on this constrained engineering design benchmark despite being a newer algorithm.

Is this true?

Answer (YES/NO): YES